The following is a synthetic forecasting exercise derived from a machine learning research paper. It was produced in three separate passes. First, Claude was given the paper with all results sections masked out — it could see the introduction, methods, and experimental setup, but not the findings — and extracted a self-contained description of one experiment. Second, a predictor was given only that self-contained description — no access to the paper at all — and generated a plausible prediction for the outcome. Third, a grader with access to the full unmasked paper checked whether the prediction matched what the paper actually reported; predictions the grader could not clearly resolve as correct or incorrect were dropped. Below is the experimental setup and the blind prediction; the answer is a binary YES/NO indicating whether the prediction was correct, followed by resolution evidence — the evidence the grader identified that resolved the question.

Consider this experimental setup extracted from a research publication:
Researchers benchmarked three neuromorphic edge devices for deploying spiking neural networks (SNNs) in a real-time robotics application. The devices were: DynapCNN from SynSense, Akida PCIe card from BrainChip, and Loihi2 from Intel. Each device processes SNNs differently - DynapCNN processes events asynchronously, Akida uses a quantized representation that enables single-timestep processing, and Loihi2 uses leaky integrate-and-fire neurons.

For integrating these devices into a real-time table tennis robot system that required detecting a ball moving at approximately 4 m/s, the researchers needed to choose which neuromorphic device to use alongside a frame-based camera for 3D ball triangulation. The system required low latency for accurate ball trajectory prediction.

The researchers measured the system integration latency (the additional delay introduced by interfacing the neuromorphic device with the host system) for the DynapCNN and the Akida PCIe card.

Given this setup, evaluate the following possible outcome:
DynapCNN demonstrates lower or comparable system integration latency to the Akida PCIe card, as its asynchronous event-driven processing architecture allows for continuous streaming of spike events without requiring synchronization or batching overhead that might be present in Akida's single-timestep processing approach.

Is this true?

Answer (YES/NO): NO